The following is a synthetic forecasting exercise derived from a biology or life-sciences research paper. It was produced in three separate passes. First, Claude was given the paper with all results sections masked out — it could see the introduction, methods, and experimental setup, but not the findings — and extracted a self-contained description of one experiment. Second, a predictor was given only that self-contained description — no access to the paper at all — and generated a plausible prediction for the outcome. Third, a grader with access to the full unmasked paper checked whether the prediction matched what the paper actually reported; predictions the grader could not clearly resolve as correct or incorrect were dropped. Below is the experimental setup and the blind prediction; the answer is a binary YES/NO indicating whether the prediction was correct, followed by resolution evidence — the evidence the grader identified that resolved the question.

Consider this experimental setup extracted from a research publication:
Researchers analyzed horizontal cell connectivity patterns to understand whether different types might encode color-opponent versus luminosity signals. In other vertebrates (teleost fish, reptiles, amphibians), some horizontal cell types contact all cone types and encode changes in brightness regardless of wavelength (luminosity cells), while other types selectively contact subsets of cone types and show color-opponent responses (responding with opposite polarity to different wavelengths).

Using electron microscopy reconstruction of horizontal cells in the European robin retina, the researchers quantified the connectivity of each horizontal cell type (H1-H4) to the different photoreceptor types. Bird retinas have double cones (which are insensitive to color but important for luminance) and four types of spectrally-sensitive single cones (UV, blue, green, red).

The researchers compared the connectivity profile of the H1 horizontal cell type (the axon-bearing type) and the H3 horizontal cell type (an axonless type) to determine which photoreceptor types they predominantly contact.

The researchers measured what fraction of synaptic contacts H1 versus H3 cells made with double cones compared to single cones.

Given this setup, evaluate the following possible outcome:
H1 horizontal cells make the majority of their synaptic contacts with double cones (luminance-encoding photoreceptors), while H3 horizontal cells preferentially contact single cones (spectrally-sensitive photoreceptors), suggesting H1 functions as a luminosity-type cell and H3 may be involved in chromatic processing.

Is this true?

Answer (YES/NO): YES